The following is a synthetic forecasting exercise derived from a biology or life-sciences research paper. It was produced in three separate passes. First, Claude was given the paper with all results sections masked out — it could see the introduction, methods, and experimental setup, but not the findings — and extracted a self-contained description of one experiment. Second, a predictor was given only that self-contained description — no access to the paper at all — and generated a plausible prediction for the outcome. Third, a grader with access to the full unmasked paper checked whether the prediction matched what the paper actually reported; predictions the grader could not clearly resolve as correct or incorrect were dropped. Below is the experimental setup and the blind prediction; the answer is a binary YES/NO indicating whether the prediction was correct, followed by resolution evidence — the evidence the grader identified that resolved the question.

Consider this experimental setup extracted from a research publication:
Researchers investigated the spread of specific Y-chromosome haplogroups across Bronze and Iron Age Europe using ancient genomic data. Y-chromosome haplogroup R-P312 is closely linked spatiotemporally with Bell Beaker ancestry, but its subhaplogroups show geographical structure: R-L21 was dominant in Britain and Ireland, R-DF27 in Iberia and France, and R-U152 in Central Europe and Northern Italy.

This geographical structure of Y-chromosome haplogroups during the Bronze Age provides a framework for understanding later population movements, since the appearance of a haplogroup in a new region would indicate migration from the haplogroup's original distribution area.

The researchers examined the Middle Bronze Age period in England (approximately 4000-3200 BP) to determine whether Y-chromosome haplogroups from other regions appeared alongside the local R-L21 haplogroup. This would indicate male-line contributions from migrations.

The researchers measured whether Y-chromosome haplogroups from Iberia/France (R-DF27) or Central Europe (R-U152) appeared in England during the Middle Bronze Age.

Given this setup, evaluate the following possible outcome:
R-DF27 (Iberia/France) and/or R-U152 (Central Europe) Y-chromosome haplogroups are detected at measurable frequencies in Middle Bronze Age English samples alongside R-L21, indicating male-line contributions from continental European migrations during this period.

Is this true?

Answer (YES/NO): YES